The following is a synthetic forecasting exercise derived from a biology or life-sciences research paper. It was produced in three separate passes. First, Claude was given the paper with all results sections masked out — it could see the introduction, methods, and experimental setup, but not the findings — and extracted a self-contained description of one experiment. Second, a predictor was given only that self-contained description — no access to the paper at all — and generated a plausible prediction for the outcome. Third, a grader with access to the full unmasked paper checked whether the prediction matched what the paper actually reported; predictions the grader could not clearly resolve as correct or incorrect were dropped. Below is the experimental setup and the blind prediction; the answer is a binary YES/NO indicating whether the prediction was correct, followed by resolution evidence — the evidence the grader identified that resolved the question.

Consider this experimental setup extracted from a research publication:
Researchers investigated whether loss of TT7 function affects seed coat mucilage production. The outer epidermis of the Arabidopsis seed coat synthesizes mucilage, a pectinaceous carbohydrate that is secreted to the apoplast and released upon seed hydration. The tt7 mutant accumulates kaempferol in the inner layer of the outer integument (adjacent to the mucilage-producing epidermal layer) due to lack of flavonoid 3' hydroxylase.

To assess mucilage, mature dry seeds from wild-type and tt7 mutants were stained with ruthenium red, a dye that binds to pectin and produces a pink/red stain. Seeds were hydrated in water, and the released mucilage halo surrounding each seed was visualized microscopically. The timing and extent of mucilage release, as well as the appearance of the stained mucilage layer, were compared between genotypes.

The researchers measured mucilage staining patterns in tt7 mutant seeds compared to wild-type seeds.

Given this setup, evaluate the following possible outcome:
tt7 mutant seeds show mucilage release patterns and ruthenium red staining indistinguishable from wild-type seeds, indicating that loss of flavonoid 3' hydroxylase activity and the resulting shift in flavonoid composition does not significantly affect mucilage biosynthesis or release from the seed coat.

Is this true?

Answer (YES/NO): NO